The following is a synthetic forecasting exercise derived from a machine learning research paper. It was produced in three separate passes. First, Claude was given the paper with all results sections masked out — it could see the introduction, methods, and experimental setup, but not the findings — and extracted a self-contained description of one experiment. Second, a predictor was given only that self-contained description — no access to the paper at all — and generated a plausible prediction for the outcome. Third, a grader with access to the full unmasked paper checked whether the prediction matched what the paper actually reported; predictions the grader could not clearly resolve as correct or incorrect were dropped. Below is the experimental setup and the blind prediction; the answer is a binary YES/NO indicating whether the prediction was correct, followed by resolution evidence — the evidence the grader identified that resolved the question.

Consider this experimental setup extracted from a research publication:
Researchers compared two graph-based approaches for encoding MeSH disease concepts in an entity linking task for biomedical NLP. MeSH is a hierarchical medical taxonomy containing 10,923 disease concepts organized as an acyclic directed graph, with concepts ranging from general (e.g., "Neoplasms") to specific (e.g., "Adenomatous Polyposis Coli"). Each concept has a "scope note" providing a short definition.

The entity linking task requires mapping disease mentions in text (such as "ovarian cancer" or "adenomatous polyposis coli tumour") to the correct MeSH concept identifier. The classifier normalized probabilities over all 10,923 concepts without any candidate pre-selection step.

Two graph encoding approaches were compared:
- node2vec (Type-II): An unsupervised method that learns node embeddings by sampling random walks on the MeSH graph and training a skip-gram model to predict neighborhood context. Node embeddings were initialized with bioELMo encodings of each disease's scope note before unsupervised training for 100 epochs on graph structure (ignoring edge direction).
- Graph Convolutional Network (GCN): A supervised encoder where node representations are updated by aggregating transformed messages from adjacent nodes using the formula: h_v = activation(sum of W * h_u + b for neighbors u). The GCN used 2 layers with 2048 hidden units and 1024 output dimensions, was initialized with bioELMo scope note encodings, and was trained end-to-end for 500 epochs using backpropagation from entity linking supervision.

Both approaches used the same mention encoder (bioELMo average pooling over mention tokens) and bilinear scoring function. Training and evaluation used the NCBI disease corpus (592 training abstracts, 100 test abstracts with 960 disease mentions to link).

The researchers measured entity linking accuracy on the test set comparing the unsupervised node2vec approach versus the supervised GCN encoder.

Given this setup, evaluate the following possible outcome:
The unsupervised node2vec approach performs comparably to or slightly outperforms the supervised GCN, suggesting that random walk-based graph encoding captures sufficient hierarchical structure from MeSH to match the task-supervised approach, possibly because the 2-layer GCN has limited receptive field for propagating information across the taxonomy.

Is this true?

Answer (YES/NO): YES